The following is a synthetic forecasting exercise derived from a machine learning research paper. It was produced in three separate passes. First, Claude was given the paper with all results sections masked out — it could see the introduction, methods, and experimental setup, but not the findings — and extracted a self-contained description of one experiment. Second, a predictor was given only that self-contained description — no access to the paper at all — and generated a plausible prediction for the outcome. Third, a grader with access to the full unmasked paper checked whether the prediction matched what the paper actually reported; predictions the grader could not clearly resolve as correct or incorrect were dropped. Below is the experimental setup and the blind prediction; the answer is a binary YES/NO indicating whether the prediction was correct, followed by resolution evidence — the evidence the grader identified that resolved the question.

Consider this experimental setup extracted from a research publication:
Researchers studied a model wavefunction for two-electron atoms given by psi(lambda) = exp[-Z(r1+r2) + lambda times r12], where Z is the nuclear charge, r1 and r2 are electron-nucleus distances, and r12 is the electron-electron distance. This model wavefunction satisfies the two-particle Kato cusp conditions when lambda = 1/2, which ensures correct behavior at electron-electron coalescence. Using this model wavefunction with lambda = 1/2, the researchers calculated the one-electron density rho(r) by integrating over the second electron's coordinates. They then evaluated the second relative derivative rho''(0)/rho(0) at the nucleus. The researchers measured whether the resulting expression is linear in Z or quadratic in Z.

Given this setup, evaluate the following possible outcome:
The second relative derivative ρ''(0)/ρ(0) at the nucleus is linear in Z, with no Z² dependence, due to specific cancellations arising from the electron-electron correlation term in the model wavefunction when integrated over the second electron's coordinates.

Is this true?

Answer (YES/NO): NO